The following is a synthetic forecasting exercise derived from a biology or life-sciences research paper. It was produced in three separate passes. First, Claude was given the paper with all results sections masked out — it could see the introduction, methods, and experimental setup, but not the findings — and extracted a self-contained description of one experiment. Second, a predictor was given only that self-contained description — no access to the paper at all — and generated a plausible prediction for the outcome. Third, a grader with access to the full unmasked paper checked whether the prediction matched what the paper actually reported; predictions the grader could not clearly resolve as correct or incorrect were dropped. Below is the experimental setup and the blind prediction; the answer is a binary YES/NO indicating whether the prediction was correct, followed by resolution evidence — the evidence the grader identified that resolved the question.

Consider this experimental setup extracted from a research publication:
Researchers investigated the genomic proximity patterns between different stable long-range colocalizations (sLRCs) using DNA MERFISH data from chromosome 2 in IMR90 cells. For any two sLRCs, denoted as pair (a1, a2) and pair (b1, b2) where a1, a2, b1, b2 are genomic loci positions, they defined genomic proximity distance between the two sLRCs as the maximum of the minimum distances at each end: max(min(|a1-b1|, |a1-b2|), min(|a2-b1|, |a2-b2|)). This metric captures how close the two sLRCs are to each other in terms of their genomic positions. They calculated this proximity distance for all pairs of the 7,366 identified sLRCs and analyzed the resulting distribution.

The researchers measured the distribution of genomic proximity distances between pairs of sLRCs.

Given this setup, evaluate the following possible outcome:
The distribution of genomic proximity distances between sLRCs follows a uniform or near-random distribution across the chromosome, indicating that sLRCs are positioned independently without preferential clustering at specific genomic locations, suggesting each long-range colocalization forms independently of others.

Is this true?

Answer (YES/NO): NO